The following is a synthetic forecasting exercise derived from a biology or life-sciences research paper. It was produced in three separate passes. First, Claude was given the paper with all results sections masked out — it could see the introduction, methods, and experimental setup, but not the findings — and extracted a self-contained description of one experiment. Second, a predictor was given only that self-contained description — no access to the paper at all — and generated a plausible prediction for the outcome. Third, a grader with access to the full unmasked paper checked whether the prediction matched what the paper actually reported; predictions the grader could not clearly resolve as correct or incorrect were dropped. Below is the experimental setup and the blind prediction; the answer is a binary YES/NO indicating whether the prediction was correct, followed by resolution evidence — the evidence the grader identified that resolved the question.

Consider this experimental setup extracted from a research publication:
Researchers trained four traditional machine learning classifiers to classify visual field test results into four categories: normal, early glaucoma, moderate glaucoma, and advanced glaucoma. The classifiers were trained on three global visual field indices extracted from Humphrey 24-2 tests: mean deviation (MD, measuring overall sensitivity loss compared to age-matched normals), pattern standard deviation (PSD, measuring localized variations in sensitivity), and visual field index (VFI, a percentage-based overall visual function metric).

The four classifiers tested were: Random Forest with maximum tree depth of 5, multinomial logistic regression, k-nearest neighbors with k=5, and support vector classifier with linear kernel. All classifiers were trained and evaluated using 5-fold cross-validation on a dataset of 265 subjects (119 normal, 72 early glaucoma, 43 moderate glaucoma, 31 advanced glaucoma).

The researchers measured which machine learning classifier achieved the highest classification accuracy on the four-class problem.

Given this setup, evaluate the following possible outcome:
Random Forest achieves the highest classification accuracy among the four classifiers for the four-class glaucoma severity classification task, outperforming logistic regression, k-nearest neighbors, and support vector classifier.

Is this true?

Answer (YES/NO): YES